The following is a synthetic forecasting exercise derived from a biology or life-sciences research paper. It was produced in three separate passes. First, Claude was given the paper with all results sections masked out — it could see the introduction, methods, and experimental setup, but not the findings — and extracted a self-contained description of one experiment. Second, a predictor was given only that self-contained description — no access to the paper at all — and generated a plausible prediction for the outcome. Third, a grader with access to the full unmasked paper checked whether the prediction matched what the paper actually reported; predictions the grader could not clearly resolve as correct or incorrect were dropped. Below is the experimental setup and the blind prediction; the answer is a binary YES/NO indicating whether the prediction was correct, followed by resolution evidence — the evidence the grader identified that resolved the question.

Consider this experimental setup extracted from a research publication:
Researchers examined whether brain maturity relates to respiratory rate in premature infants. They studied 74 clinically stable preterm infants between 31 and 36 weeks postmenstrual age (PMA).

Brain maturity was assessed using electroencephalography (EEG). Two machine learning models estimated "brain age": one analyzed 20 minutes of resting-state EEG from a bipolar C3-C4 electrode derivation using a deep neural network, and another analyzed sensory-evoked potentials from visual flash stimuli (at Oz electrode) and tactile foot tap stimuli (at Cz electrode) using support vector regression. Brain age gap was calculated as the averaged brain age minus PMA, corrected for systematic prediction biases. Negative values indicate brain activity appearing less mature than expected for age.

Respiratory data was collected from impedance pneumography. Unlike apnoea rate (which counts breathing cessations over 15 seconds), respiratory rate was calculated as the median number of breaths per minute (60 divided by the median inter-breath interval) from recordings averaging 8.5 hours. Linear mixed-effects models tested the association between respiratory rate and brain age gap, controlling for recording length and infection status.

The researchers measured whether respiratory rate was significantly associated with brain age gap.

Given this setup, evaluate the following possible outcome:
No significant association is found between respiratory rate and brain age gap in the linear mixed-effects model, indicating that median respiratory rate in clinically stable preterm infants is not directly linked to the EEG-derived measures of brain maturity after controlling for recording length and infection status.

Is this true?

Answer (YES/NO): YES